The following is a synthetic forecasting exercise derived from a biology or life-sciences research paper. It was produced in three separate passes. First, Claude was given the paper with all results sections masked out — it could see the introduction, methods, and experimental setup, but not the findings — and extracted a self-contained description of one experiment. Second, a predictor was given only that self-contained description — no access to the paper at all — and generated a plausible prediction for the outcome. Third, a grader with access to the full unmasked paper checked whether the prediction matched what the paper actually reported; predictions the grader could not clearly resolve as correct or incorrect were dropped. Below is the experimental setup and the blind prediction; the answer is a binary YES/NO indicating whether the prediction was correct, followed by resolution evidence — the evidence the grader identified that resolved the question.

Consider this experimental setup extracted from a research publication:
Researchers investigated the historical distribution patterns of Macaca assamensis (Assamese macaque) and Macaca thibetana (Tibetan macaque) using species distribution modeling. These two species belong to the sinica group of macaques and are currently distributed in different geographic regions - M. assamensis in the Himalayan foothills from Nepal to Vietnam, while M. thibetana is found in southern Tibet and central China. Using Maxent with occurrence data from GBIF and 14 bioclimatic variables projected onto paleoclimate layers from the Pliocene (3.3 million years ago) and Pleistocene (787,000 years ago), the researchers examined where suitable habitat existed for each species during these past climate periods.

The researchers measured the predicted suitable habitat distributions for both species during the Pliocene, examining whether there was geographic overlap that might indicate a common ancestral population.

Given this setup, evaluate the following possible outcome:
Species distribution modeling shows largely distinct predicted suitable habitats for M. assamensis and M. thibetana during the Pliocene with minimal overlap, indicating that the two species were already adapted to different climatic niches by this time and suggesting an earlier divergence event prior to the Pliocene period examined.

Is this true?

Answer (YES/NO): NO